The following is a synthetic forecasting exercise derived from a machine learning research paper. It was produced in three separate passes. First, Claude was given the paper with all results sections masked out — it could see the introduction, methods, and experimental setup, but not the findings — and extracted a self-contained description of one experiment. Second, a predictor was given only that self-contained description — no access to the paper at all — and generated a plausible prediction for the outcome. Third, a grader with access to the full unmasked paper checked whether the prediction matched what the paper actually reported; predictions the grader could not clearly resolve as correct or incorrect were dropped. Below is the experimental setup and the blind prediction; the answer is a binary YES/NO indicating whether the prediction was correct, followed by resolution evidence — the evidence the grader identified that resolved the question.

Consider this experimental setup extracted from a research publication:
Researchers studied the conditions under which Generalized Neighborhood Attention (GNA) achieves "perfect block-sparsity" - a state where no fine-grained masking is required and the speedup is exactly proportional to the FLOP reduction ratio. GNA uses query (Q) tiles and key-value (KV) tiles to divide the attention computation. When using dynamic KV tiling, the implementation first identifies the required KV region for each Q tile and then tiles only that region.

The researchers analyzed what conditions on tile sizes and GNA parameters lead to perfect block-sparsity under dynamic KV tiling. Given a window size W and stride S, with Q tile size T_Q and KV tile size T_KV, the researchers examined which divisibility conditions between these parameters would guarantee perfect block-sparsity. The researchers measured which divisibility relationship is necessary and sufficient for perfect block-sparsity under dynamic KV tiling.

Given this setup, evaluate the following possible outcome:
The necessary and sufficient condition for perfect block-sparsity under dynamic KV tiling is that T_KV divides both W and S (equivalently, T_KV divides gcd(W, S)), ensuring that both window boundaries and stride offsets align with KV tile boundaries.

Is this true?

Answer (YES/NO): NO